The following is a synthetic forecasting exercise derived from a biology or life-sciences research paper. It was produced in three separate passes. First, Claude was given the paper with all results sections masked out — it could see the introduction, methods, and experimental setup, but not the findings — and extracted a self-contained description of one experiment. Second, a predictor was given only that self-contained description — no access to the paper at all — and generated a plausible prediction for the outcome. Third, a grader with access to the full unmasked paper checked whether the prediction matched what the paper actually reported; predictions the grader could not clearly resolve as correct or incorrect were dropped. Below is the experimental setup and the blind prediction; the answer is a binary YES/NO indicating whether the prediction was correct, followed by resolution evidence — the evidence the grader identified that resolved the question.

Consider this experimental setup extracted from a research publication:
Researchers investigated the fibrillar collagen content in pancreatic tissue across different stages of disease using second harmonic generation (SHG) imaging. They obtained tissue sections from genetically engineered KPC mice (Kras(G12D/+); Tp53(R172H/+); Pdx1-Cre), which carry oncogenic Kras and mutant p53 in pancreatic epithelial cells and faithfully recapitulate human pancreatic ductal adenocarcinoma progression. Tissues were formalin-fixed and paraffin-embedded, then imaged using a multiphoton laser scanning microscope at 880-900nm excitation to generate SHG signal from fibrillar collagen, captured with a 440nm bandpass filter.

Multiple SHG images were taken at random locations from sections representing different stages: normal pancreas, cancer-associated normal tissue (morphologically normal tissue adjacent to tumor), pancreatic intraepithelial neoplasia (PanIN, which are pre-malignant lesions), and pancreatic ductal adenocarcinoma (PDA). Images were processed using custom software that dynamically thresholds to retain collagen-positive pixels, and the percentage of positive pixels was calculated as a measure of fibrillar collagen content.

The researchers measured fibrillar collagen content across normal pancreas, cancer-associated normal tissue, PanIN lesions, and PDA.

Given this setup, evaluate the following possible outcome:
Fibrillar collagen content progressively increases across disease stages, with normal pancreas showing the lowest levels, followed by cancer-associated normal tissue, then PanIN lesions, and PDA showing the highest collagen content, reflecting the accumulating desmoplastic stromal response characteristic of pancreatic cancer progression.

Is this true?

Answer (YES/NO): NO